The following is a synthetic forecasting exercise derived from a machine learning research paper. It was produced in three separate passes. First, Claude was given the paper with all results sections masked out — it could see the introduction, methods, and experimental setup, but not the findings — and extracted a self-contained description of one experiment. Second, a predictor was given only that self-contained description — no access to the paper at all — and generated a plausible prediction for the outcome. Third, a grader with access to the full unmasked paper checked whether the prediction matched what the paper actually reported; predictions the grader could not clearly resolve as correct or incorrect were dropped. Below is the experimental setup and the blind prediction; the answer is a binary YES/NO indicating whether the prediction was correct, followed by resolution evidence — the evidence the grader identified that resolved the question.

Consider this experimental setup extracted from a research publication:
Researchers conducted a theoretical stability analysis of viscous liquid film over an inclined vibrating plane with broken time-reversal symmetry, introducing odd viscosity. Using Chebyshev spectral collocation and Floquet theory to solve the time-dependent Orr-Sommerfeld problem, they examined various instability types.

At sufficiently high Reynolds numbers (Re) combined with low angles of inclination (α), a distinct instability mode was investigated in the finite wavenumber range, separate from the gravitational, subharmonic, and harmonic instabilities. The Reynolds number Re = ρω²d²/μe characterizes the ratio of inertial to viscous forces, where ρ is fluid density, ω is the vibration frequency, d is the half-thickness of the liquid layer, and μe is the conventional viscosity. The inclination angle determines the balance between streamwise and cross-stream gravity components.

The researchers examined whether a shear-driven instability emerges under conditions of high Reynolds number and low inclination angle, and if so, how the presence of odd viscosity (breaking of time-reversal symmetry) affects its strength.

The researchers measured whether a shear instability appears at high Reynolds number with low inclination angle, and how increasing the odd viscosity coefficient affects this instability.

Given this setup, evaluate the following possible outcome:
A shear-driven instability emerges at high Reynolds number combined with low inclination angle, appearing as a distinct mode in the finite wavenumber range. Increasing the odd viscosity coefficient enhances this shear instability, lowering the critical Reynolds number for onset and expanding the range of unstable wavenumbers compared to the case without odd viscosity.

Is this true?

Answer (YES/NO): NO